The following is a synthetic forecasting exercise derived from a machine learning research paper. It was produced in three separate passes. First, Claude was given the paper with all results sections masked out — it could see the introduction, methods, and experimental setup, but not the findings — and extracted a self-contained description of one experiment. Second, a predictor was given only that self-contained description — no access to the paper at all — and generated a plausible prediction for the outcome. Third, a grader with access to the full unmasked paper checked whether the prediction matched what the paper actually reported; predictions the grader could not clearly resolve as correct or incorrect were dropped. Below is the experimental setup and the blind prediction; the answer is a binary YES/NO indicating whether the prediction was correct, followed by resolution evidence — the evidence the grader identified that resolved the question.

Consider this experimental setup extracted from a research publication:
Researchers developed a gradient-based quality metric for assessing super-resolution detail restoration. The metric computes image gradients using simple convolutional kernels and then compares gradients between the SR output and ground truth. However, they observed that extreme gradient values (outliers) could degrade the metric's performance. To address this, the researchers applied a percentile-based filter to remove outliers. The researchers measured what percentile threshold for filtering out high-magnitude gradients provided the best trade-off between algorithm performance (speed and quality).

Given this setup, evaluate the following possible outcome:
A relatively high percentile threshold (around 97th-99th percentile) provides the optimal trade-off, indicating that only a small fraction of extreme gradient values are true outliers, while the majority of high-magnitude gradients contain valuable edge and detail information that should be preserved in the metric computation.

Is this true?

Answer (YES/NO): NO